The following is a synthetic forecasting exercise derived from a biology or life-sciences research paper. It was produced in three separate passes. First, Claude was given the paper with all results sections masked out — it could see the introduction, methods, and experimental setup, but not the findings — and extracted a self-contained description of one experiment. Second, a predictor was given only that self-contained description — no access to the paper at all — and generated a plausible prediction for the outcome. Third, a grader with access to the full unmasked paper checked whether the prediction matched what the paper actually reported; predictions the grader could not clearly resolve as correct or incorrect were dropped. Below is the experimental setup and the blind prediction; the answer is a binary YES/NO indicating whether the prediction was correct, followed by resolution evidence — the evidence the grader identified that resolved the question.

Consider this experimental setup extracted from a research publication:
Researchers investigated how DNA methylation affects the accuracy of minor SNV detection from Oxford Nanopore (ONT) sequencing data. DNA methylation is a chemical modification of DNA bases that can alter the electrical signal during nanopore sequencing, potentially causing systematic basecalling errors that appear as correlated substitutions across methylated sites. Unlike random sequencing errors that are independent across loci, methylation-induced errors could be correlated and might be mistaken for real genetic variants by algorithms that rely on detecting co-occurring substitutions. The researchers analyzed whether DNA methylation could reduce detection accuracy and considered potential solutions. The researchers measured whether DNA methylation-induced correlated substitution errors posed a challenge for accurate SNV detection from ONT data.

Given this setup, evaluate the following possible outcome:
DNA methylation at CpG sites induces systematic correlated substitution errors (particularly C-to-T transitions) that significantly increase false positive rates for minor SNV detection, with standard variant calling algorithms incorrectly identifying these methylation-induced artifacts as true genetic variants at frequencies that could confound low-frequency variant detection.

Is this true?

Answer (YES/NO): NO